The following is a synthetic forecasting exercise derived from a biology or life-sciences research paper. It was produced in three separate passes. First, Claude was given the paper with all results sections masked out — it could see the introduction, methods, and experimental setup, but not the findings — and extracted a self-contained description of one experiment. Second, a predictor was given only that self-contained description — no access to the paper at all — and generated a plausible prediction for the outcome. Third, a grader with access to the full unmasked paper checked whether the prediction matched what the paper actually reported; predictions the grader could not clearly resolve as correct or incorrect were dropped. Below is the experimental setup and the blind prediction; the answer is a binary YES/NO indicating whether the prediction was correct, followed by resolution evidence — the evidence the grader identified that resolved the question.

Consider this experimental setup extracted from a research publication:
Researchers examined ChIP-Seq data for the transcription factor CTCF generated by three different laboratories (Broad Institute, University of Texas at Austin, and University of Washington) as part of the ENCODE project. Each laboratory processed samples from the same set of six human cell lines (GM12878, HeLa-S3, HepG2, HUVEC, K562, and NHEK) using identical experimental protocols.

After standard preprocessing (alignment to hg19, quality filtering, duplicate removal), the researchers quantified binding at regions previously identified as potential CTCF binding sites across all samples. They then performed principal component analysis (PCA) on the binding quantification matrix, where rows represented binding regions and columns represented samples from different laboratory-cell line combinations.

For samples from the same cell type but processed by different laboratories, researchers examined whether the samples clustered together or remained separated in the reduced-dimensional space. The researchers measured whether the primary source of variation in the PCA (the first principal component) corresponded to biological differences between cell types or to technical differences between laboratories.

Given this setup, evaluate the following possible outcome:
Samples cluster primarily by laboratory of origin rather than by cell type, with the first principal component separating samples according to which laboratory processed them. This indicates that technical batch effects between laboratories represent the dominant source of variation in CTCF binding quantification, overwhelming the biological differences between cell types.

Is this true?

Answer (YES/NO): YES